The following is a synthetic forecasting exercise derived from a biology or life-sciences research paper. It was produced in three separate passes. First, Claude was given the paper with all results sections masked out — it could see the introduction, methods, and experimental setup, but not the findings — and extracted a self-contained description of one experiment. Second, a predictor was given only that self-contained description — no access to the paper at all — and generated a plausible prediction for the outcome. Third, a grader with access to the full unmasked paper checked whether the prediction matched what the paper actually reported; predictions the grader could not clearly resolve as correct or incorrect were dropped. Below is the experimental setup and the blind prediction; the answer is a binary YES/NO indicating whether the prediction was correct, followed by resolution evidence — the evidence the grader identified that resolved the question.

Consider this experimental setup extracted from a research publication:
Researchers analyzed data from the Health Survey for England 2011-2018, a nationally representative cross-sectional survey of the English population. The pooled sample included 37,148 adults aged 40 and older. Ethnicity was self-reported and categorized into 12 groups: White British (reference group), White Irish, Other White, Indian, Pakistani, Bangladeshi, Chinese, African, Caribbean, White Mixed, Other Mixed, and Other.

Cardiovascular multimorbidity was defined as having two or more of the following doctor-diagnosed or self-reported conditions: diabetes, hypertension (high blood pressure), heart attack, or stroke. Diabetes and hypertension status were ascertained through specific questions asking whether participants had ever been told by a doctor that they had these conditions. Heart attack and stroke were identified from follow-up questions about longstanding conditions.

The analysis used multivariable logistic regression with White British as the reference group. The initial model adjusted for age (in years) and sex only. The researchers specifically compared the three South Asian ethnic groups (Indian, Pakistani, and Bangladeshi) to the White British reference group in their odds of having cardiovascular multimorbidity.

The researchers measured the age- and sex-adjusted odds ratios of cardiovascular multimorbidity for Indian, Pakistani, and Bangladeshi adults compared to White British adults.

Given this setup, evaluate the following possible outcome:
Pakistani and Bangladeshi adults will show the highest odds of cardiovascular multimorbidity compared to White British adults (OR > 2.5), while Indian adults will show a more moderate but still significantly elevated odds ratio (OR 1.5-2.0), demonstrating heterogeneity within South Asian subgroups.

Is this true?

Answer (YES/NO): NO